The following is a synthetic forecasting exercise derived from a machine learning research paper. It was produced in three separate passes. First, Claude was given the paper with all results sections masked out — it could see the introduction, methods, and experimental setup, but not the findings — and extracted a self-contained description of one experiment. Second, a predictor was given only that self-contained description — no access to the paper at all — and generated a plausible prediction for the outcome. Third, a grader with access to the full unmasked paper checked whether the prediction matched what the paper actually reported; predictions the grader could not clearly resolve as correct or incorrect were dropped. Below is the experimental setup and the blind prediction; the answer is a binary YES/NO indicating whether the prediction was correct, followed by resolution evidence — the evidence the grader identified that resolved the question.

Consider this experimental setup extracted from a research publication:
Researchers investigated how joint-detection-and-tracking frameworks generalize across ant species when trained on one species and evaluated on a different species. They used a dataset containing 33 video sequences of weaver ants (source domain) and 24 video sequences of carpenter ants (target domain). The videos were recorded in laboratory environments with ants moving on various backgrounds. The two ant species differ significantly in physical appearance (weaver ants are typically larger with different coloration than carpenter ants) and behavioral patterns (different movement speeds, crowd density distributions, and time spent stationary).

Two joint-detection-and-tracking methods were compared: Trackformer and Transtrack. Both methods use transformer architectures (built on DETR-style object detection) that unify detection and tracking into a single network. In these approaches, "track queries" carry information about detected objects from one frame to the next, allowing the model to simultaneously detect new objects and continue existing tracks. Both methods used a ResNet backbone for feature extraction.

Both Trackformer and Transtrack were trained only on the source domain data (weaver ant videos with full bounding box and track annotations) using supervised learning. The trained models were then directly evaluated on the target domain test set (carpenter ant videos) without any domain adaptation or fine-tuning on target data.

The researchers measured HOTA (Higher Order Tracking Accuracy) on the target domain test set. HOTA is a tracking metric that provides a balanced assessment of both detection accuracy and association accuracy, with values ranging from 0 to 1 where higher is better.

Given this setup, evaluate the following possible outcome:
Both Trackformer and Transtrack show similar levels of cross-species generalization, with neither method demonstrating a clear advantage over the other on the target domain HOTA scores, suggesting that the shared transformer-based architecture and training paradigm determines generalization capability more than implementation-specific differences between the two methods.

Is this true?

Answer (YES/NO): NO